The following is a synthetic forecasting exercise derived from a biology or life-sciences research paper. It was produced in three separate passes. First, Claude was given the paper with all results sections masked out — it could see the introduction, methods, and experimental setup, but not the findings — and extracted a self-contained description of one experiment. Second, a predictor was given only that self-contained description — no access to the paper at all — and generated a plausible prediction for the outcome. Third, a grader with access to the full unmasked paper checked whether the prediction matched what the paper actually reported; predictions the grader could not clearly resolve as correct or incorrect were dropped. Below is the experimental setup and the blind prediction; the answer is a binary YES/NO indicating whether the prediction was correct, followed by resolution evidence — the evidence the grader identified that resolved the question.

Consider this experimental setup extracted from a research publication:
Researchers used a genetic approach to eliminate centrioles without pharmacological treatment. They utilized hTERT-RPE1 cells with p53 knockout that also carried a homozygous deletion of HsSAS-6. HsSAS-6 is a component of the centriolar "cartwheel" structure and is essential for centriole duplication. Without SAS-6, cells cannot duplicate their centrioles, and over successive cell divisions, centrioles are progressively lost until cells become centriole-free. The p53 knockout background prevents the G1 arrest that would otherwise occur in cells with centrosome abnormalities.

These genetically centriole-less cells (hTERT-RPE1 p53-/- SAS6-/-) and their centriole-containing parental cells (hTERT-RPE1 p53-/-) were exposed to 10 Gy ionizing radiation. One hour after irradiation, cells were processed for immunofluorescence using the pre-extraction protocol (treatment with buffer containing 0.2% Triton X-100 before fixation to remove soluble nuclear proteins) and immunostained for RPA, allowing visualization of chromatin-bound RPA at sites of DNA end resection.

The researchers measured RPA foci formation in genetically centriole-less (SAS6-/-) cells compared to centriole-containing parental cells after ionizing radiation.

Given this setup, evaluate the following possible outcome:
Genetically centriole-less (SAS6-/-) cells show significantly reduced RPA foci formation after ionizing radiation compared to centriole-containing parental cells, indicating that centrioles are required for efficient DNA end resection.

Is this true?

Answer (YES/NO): YES